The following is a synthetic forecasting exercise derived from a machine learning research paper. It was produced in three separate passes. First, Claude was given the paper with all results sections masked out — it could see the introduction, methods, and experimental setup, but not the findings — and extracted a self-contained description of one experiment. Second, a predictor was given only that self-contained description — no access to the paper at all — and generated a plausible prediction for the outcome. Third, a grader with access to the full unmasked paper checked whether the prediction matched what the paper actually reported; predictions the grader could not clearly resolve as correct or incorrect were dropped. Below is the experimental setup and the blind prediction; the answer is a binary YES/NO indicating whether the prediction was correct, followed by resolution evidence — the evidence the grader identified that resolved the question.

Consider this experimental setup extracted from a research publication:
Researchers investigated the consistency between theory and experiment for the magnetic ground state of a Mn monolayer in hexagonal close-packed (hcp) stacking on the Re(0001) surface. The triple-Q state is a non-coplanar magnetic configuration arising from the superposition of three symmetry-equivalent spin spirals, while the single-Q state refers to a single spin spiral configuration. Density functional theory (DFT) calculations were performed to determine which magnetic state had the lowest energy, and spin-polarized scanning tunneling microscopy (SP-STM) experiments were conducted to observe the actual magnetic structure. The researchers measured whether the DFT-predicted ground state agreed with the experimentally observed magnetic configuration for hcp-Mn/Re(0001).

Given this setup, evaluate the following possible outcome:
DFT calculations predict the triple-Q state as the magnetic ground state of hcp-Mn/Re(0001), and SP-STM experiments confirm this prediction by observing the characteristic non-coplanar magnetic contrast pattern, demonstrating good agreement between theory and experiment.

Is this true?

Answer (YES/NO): YES